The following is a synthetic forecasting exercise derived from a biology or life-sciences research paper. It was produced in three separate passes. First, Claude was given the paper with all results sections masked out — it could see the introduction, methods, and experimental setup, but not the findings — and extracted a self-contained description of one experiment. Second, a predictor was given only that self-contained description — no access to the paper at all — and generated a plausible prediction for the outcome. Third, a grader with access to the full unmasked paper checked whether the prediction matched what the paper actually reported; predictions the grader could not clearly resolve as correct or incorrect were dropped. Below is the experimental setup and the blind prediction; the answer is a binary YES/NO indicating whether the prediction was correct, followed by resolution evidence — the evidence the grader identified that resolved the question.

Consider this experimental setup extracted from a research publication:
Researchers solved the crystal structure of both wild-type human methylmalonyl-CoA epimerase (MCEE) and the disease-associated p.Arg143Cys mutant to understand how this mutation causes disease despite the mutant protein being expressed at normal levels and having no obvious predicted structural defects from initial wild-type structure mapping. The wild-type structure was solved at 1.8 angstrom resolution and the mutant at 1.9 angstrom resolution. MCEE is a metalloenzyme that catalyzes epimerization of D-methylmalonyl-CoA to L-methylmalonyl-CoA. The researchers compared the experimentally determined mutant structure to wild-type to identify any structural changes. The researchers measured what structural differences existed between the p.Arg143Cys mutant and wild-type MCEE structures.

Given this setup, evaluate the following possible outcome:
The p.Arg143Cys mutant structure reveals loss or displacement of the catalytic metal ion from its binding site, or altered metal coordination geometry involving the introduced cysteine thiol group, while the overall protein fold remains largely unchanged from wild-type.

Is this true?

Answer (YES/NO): NO